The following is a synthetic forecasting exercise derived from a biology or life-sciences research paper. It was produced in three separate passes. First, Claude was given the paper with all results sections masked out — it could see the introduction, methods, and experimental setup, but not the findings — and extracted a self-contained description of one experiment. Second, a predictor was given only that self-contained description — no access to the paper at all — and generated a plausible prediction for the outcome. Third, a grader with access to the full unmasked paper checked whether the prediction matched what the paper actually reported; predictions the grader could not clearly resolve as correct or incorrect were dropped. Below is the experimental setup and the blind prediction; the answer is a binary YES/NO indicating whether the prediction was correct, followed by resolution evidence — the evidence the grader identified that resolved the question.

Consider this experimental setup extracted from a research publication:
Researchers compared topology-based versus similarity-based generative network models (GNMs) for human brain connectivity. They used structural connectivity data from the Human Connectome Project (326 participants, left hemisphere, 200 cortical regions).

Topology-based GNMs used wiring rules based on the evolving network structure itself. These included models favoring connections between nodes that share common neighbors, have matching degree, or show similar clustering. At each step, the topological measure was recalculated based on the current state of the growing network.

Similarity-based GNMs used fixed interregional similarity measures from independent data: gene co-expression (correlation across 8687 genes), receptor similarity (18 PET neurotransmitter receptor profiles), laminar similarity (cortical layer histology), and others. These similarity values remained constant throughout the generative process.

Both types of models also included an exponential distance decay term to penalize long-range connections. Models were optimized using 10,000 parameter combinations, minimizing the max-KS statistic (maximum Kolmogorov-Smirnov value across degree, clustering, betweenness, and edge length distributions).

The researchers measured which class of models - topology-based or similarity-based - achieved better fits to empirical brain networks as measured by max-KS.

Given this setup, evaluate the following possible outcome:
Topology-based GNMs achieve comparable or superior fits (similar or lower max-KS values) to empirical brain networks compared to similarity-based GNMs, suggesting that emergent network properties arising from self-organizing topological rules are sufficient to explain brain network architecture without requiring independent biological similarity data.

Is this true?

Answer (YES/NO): NO